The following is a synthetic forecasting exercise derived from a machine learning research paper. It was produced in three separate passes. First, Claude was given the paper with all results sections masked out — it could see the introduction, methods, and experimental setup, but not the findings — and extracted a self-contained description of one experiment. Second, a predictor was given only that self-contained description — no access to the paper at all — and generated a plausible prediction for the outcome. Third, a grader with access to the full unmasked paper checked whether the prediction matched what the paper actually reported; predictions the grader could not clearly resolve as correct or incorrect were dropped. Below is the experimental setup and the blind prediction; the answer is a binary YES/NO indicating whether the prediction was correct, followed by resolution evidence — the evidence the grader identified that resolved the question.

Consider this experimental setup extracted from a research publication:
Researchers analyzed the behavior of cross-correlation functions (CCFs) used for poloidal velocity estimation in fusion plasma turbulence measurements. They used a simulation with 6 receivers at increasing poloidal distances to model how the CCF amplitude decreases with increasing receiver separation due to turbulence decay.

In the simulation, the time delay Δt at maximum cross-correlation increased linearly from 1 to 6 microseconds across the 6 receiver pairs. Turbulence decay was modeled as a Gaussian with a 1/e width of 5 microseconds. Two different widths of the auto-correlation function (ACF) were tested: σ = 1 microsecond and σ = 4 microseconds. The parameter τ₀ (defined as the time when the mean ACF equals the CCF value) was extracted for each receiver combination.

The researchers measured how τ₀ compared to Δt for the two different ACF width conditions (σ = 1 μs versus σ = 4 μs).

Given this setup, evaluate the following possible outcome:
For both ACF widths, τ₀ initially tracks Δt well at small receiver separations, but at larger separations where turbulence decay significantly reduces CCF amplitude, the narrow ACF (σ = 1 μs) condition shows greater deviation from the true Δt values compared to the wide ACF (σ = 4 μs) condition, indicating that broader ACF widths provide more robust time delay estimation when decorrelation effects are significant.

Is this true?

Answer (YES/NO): NO